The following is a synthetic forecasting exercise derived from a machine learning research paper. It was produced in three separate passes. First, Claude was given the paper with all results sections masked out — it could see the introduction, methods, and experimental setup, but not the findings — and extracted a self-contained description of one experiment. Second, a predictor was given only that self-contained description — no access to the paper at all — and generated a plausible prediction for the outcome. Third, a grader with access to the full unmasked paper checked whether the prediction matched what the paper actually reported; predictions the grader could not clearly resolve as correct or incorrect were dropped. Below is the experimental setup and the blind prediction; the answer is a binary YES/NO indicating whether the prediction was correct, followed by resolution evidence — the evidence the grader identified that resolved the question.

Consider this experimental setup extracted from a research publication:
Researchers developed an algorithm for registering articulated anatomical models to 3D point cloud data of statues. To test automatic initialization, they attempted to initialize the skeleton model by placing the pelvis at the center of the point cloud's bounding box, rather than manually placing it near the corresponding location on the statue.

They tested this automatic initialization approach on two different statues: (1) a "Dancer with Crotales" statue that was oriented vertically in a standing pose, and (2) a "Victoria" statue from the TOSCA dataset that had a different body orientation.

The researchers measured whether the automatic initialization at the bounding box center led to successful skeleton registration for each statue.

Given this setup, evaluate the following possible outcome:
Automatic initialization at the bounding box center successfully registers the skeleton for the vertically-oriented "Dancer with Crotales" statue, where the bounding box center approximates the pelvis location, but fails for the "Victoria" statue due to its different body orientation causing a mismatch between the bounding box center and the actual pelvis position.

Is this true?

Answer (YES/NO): YES